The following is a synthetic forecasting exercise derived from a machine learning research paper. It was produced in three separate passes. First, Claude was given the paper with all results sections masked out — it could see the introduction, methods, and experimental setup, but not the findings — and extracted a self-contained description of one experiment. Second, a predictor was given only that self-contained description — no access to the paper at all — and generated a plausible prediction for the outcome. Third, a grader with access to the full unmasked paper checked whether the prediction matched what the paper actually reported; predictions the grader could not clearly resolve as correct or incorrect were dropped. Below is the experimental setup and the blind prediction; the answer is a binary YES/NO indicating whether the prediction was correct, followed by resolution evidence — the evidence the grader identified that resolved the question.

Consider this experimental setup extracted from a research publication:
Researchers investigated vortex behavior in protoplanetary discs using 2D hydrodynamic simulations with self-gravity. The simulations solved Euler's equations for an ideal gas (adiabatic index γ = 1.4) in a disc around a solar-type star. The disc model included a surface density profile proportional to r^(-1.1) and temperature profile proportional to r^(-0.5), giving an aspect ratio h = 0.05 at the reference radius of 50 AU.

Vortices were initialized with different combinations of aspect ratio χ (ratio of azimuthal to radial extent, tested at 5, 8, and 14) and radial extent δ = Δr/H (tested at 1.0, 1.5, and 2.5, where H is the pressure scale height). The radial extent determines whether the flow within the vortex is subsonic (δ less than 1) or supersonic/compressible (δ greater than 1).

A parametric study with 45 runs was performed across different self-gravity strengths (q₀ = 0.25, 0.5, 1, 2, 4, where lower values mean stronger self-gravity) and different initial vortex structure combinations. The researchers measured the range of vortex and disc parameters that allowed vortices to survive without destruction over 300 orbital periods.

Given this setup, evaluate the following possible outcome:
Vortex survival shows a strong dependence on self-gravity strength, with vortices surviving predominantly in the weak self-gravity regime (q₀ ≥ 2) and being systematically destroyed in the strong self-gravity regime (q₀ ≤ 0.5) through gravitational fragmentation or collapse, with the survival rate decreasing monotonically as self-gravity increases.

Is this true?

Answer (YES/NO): NO